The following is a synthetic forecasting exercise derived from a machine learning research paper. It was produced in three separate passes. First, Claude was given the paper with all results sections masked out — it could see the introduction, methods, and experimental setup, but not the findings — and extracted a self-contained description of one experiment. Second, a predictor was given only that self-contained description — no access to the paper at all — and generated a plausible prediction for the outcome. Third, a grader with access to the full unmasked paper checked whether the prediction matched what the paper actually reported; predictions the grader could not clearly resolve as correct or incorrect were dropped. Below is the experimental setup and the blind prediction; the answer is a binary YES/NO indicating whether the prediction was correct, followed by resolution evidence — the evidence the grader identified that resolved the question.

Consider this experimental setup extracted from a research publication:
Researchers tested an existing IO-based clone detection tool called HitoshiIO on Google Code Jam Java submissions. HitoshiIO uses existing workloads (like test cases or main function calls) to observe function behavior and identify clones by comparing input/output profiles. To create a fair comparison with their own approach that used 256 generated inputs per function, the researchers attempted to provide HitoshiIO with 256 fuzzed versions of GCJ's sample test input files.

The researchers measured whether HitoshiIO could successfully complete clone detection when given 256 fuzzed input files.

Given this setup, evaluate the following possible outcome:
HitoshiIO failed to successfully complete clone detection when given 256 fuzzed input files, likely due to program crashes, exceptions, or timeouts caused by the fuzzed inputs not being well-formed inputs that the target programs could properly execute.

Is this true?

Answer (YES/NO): NO